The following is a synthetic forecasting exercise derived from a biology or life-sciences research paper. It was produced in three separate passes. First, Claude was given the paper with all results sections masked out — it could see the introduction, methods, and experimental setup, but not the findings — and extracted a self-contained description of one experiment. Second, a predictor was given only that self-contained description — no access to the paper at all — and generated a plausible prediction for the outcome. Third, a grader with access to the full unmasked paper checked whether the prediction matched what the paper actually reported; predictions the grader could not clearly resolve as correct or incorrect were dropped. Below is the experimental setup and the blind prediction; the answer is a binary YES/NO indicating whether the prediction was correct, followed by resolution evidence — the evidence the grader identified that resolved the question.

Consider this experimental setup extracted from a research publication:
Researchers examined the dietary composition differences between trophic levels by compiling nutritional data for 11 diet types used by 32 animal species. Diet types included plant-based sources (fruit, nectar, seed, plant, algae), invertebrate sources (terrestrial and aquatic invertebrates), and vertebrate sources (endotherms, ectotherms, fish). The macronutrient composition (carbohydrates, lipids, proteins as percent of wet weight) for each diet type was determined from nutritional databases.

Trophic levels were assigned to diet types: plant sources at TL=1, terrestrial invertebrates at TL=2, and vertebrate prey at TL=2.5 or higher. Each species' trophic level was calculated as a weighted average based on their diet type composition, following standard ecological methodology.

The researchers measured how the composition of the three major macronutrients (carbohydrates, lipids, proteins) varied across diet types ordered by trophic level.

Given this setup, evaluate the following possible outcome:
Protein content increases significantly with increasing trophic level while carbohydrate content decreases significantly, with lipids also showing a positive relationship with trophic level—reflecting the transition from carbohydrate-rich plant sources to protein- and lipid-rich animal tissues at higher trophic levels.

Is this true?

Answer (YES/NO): YES